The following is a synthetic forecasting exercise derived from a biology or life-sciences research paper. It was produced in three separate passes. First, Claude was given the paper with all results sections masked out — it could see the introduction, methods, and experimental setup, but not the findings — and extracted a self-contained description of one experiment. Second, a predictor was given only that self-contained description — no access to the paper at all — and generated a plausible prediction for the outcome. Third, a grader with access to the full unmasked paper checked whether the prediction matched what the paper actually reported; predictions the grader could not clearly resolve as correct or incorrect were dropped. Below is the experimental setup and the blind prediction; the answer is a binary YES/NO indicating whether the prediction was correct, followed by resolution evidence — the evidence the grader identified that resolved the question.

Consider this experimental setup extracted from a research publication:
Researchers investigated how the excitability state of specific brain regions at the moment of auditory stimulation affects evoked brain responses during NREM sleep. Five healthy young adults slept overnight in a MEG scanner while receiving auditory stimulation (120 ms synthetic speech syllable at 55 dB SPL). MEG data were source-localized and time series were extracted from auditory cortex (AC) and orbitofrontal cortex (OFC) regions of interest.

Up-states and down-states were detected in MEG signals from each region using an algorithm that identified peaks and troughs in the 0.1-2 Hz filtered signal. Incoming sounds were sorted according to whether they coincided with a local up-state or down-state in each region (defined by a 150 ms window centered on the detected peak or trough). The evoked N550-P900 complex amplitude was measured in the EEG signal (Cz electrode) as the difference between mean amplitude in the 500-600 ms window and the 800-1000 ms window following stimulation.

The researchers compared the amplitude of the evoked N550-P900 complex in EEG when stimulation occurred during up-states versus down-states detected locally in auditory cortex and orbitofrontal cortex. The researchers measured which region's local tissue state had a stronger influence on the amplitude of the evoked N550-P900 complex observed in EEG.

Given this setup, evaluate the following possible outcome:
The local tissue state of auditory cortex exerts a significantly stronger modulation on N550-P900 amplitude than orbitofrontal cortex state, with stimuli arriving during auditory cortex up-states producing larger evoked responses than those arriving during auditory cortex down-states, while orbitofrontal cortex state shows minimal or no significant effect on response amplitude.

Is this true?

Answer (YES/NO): NO